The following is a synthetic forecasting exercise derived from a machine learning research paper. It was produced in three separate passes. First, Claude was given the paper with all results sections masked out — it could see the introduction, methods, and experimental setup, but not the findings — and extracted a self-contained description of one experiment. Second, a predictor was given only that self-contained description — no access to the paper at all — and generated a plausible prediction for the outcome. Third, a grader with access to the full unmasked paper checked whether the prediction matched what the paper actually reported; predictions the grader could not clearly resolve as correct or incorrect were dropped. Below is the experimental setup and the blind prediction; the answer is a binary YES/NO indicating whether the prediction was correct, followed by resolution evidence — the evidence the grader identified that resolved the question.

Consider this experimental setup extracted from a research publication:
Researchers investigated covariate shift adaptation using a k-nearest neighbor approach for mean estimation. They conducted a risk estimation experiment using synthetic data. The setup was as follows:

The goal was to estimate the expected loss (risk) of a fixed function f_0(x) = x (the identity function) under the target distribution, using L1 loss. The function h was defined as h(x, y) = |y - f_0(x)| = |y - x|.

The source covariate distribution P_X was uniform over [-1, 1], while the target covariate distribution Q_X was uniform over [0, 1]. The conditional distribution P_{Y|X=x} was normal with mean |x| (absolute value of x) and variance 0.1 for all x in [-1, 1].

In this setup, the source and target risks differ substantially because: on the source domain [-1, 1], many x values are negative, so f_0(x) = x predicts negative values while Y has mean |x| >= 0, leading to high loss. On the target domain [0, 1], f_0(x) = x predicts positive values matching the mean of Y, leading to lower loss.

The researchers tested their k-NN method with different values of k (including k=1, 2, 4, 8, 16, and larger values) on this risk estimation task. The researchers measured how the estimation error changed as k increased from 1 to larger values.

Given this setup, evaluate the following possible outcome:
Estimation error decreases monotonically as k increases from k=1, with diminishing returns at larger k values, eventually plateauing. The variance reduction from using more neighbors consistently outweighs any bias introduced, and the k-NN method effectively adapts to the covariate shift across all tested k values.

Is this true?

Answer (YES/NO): NO